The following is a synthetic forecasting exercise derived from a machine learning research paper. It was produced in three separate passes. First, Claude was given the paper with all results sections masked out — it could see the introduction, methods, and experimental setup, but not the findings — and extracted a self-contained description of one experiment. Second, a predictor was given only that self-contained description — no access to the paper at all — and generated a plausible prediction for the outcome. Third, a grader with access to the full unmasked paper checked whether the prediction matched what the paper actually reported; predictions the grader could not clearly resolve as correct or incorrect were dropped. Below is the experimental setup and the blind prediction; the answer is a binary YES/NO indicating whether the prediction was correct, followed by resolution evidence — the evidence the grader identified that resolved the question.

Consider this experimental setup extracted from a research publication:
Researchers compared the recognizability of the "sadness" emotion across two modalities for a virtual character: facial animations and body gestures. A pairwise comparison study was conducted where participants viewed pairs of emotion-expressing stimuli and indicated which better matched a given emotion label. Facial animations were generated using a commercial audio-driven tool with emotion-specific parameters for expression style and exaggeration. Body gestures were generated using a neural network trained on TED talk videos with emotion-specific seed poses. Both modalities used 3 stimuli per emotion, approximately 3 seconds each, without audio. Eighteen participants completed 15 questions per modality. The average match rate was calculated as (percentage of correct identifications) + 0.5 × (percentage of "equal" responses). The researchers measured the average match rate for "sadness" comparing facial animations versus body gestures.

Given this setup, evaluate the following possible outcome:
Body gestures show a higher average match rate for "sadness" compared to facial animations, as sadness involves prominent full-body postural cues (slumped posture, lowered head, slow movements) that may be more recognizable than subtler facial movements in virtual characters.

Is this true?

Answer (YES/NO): NO